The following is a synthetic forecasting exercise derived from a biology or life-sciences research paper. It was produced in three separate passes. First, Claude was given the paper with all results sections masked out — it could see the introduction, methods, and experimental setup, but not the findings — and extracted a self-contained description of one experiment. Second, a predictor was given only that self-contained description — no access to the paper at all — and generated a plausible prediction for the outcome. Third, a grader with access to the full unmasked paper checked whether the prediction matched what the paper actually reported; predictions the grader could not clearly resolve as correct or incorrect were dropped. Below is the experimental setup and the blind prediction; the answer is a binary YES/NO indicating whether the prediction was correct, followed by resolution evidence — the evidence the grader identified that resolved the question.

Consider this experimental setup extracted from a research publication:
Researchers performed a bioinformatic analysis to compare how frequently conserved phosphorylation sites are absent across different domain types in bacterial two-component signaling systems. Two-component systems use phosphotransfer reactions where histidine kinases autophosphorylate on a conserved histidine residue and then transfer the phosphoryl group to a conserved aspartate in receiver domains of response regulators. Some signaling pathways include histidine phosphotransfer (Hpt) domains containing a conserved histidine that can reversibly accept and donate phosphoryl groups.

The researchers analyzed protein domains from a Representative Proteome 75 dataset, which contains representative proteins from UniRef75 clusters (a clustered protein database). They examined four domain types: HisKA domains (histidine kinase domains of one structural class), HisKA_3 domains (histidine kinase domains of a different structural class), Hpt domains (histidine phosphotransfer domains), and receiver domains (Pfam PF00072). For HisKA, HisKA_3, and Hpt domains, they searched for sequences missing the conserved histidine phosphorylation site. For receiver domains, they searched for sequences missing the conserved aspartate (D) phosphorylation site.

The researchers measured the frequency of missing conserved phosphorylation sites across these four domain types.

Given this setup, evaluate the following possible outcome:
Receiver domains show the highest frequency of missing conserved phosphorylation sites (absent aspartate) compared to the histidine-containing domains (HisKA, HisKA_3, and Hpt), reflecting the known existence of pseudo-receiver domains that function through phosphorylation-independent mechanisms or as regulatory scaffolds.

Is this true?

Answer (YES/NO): YES